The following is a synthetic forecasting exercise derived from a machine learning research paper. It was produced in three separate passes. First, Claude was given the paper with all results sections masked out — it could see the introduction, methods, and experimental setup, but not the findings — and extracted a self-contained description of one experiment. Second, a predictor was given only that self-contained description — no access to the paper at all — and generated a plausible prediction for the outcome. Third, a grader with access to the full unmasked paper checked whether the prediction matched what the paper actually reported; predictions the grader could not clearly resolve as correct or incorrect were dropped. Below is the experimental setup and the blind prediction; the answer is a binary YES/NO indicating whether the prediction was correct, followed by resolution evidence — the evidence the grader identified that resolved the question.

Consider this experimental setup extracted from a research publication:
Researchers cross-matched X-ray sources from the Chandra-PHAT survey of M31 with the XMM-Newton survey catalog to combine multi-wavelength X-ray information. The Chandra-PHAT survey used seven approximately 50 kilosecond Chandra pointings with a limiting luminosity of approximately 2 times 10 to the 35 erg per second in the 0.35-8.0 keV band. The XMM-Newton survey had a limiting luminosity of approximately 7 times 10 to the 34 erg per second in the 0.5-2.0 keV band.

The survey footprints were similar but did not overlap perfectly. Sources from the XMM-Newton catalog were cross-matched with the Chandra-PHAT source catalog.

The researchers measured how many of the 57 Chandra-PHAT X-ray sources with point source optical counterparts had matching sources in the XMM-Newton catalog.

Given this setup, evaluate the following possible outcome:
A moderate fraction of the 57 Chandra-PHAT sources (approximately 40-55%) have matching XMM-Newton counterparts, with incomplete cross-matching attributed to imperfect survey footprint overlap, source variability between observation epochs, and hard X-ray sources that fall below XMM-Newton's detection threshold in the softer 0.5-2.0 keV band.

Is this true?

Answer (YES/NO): NO